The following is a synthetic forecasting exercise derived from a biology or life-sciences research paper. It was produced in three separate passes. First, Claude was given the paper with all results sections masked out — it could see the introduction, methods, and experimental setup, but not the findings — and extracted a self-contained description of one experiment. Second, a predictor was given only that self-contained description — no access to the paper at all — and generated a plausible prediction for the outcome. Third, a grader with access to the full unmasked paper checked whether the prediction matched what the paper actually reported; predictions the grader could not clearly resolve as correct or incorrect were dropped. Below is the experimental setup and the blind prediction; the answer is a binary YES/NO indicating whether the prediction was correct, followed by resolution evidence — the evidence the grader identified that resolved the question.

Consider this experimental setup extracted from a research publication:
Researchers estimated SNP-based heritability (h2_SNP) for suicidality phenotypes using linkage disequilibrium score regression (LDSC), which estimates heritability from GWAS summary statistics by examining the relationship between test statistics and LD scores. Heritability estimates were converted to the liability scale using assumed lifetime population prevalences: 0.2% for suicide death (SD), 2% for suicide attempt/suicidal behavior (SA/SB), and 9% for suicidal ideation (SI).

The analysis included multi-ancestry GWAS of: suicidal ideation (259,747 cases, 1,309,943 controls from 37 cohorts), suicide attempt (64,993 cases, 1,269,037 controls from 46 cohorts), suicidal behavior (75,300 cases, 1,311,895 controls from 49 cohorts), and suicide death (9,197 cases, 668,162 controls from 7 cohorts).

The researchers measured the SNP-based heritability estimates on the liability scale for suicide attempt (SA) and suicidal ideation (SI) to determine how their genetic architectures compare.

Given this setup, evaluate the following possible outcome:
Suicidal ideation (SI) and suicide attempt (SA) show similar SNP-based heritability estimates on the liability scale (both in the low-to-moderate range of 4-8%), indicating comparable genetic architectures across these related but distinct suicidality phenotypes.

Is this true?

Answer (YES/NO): NO